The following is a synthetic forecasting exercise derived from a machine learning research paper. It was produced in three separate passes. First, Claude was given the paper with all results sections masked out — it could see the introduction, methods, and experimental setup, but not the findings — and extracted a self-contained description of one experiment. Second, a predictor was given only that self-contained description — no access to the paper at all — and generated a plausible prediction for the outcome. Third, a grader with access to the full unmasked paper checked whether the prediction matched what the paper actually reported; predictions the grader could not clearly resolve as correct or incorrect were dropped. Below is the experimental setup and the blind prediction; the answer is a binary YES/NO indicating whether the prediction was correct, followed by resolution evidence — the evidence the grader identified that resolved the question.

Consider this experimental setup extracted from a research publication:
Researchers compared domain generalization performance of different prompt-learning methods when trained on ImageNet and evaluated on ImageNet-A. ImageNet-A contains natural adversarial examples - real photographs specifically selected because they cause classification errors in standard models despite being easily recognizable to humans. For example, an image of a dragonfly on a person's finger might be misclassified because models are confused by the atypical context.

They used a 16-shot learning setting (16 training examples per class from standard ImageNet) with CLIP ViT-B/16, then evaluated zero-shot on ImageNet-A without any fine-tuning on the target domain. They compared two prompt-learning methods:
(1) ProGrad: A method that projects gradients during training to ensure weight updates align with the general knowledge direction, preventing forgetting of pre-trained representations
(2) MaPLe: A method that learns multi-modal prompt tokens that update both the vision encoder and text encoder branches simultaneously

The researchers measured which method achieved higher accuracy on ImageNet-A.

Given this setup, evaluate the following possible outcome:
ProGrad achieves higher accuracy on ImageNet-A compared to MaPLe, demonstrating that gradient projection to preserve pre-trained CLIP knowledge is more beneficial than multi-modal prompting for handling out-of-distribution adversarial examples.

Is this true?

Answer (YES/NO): NO